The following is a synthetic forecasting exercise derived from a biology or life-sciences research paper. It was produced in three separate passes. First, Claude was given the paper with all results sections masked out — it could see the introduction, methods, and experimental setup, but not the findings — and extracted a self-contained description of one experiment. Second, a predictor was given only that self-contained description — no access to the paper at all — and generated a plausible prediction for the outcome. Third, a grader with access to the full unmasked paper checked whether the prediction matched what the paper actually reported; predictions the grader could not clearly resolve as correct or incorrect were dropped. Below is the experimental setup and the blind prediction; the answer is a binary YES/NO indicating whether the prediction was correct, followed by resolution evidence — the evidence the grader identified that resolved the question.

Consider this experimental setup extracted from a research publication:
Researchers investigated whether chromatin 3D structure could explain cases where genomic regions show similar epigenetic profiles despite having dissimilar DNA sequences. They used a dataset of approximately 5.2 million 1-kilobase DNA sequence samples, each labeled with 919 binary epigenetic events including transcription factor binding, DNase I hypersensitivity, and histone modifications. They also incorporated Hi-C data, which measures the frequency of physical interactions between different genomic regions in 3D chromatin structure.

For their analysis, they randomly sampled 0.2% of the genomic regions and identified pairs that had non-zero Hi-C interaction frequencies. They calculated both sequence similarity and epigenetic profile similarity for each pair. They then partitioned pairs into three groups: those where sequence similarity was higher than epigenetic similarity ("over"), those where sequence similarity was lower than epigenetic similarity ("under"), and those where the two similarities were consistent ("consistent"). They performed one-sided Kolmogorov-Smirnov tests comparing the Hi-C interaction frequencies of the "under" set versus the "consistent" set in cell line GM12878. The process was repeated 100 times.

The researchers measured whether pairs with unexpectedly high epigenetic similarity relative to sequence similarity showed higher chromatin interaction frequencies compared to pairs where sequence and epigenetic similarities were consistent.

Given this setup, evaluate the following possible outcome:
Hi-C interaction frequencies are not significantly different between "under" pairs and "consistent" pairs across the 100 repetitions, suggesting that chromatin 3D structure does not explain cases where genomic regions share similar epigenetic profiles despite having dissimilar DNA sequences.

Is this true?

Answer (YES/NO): NO